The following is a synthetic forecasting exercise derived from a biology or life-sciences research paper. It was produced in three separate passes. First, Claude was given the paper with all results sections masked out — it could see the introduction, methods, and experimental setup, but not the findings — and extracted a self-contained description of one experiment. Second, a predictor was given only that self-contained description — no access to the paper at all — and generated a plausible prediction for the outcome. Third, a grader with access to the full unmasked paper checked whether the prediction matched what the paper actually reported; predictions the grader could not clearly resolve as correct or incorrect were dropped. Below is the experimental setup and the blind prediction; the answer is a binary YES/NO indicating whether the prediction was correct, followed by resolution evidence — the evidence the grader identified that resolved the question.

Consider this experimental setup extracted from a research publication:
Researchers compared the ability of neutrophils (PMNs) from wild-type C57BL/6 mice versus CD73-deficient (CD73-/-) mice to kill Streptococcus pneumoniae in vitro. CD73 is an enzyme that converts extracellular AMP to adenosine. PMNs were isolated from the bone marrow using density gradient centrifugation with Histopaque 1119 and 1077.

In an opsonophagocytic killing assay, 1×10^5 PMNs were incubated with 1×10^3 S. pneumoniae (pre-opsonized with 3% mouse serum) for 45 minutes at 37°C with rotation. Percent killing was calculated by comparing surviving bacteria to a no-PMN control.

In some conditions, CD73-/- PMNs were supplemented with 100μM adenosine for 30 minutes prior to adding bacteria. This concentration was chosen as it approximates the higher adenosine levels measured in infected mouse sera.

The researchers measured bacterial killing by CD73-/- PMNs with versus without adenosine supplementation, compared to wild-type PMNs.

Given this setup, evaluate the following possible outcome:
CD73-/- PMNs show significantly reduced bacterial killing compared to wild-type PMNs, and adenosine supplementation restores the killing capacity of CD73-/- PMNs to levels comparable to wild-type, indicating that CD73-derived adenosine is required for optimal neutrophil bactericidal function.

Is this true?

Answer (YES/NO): YES